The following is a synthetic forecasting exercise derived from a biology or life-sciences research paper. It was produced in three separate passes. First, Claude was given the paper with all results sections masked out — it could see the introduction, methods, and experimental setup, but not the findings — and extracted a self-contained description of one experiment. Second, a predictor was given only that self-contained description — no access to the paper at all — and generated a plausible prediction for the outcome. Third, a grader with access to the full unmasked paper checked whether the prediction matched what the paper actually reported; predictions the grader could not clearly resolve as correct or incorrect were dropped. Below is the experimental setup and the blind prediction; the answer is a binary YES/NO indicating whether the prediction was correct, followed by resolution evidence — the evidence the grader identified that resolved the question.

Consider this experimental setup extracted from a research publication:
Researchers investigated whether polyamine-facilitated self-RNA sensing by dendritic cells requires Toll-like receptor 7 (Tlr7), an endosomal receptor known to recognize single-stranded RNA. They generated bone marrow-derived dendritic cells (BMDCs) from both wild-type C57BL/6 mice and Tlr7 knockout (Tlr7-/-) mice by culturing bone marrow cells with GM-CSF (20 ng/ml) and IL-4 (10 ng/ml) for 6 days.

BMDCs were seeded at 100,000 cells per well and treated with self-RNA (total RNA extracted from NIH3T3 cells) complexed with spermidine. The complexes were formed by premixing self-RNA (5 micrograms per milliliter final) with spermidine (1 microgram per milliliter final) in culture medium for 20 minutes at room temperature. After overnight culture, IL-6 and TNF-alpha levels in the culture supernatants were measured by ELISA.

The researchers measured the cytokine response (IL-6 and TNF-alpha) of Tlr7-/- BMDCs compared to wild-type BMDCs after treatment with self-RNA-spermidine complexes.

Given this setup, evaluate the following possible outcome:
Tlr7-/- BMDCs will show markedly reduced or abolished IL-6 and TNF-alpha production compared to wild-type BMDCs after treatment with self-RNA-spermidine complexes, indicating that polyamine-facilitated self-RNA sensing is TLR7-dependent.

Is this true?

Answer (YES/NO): YES